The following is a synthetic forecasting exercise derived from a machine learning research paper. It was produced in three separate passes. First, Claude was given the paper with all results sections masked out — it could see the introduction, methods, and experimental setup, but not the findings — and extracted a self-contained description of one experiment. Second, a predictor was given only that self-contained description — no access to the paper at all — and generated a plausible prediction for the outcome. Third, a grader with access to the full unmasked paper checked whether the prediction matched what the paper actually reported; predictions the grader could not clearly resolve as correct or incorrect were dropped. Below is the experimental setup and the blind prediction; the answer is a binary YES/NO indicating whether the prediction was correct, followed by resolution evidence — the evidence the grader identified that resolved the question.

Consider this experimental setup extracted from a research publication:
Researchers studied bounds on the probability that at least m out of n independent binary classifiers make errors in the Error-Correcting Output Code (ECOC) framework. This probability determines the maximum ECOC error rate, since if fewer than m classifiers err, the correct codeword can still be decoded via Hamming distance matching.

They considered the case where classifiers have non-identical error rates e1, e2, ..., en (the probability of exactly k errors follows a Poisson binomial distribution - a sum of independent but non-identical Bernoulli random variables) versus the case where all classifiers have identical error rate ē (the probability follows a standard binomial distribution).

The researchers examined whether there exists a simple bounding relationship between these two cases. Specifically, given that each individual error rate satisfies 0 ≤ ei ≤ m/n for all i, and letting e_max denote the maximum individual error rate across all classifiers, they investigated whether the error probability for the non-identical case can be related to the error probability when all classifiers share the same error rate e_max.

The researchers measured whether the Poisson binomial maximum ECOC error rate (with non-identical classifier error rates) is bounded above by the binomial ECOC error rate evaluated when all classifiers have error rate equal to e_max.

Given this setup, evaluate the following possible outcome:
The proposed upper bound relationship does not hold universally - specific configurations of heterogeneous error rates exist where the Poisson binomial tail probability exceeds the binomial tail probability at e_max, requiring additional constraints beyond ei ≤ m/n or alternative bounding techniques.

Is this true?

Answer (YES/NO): NO